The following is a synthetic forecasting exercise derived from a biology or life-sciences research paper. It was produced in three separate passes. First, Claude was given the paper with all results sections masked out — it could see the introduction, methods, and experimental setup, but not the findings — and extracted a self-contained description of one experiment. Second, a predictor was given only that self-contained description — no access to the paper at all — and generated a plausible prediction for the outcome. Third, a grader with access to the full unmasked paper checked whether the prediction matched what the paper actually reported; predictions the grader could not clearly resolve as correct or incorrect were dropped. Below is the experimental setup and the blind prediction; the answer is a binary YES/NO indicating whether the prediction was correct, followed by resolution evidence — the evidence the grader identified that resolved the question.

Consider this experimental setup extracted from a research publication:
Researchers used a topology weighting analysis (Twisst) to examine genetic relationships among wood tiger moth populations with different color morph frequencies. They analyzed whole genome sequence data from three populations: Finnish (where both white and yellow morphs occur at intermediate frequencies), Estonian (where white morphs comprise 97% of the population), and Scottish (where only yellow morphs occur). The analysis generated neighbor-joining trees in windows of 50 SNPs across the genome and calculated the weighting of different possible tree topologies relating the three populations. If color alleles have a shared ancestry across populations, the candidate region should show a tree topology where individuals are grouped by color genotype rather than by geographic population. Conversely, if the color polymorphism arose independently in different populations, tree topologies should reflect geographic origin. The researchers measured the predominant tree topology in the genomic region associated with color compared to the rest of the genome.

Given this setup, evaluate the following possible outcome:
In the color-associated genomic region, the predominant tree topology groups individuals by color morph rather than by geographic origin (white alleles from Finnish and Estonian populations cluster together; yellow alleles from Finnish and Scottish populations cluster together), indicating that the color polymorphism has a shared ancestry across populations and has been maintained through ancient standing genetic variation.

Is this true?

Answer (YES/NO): NO